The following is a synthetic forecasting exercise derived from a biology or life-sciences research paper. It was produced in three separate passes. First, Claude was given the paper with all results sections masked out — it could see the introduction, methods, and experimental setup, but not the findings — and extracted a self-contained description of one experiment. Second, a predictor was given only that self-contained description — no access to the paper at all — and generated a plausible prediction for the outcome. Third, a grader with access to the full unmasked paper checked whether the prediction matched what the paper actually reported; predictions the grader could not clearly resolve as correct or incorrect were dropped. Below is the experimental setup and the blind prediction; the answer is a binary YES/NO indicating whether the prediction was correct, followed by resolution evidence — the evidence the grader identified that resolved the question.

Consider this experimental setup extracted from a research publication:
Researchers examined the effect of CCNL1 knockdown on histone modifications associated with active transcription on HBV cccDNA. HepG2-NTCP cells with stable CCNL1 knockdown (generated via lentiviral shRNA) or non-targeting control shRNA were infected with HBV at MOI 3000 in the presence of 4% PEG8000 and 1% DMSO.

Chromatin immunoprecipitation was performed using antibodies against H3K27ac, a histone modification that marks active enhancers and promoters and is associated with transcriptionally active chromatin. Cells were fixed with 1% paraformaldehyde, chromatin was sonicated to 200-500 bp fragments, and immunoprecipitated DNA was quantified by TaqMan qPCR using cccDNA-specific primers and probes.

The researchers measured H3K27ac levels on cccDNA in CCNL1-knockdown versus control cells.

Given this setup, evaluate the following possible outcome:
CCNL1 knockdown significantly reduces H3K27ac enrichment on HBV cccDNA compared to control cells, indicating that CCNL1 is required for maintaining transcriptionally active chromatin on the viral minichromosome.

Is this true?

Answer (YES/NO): YES